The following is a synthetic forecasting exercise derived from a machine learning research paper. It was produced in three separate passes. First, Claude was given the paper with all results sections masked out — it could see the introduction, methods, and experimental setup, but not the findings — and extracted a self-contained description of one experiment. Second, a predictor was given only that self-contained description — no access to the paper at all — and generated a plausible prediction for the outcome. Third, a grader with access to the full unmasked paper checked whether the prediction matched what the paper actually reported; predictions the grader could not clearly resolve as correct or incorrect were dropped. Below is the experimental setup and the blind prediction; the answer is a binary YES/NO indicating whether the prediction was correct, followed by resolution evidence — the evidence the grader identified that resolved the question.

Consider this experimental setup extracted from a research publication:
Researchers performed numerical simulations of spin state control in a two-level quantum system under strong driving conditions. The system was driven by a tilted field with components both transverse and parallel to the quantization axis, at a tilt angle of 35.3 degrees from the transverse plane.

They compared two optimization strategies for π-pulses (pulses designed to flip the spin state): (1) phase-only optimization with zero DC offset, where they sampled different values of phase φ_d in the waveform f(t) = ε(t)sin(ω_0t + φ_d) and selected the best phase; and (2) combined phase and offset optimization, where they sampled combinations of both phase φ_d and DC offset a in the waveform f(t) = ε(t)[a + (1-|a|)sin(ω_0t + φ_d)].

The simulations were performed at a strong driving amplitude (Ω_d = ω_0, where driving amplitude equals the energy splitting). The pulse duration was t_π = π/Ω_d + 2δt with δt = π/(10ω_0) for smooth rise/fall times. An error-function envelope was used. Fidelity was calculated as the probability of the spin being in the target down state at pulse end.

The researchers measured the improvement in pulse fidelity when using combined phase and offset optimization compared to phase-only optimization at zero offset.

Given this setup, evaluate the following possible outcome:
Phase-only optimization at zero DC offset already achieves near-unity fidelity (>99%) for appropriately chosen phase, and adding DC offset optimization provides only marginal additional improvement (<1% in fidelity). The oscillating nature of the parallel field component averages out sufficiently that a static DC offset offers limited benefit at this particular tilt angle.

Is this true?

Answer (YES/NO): NO